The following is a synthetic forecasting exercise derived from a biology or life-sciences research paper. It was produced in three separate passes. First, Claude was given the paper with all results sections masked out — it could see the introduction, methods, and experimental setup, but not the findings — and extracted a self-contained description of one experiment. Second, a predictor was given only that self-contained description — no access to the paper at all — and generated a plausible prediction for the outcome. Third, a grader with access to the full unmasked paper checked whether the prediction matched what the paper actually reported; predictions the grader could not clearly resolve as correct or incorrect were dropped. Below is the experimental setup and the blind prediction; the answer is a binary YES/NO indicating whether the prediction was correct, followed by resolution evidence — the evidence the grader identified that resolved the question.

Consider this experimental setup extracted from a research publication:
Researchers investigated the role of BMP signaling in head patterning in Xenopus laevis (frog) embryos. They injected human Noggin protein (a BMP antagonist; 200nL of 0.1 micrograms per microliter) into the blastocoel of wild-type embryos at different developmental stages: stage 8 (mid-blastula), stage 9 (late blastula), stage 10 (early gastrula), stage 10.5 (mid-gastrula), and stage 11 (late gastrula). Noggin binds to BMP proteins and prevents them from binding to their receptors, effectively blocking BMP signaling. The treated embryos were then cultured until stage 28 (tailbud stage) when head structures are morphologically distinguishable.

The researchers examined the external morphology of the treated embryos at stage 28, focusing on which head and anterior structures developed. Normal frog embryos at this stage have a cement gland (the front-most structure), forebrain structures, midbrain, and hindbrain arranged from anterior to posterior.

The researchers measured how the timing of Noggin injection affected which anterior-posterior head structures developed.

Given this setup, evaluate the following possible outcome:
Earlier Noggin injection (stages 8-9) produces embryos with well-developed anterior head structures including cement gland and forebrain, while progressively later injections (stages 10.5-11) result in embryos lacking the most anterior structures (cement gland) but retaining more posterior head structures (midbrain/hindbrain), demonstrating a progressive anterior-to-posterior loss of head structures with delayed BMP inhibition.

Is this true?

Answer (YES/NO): NO